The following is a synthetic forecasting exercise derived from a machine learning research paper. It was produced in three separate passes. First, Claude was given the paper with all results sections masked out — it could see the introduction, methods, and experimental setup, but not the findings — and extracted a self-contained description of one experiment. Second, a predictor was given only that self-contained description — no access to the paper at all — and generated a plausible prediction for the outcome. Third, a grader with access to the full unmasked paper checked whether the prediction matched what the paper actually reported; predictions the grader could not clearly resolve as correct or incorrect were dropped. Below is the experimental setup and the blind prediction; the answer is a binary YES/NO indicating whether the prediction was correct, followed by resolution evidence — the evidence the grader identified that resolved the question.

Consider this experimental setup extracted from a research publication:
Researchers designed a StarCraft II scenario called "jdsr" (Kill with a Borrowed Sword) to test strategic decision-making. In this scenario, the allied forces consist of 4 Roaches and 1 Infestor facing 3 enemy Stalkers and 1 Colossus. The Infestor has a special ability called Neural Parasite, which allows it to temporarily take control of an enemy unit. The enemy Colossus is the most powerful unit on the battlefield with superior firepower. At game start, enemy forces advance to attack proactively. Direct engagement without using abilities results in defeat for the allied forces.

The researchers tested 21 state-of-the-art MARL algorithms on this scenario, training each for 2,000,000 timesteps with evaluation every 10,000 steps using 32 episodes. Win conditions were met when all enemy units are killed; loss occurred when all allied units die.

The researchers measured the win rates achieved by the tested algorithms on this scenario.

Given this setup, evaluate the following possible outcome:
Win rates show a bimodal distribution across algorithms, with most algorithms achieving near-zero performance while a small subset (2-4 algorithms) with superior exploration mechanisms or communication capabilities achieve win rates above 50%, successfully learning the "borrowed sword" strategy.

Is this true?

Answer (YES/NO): NO